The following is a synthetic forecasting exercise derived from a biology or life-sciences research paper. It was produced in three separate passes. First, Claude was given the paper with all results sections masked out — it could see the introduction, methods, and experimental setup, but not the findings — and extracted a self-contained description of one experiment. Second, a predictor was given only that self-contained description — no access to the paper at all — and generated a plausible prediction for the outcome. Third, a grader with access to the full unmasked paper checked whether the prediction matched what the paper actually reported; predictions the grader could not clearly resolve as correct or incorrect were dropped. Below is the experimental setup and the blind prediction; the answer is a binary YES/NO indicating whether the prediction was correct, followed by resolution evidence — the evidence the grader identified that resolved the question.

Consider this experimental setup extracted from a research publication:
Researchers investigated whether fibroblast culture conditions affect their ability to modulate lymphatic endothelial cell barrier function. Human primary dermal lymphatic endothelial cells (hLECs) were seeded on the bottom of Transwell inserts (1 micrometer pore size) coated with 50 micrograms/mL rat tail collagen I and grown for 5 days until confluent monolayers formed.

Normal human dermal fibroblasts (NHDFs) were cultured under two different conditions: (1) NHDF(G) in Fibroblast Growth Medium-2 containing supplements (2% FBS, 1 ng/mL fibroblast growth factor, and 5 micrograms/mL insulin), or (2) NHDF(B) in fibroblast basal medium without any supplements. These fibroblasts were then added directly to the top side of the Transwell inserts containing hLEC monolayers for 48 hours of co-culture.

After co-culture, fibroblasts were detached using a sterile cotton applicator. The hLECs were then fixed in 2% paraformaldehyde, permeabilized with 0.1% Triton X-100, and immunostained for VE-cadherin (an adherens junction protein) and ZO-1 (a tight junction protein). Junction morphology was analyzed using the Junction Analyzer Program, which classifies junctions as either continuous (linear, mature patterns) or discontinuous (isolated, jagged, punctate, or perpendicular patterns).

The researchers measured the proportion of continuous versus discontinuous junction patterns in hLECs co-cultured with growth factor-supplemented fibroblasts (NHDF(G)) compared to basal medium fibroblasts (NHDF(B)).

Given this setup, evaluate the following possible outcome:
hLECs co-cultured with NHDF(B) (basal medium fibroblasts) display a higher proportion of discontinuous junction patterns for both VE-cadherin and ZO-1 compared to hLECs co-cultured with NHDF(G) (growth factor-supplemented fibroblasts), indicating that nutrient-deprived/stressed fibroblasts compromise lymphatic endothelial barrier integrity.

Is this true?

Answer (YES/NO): NO